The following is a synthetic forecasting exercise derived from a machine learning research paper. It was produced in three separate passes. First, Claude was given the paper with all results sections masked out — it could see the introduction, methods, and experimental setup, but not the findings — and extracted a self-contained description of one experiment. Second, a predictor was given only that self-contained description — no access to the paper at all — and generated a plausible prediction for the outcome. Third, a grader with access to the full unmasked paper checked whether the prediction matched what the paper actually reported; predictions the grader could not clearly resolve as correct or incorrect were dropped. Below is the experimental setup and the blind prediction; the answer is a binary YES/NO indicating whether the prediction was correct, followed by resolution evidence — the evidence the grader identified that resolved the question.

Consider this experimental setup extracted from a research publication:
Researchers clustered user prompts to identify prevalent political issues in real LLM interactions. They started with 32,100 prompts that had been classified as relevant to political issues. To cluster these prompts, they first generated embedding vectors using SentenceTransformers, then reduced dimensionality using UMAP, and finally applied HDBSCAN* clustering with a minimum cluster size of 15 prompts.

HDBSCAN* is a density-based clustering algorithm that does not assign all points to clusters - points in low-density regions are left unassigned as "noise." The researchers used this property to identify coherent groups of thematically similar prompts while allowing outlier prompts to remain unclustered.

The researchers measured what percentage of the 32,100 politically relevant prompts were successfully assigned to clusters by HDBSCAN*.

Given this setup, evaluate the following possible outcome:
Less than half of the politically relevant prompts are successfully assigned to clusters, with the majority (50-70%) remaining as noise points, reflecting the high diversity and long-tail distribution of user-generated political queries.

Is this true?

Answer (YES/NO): NO